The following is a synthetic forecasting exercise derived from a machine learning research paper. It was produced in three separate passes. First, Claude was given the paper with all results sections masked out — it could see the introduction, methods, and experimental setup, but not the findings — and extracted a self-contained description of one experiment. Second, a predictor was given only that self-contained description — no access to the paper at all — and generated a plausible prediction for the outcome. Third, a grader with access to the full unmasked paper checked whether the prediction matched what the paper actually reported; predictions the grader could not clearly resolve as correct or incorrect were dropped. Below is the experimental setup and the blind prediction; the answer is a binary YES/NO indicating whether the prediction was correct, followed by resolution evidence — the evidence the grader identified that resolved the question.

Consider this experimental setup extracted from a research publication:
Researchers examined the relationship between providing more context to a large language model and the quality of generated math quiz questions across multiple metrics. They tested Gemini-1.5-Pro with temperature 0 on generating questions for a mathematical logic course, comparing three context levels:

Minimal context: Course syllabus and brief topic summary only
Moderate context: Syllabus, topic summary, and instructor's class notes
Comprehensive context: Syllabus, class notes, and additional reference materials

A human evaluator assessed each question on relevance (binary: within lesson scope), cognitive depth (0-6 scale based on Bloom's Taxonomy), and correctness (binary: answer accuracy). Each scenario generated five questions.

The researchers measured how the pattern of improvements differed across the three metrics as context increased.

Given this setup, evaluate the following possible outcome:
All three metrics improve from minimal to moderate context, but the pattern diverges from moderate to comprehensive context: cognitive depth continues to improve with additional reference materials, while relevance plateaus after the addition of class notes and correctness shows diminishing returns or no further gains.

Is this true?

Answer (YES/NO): NO